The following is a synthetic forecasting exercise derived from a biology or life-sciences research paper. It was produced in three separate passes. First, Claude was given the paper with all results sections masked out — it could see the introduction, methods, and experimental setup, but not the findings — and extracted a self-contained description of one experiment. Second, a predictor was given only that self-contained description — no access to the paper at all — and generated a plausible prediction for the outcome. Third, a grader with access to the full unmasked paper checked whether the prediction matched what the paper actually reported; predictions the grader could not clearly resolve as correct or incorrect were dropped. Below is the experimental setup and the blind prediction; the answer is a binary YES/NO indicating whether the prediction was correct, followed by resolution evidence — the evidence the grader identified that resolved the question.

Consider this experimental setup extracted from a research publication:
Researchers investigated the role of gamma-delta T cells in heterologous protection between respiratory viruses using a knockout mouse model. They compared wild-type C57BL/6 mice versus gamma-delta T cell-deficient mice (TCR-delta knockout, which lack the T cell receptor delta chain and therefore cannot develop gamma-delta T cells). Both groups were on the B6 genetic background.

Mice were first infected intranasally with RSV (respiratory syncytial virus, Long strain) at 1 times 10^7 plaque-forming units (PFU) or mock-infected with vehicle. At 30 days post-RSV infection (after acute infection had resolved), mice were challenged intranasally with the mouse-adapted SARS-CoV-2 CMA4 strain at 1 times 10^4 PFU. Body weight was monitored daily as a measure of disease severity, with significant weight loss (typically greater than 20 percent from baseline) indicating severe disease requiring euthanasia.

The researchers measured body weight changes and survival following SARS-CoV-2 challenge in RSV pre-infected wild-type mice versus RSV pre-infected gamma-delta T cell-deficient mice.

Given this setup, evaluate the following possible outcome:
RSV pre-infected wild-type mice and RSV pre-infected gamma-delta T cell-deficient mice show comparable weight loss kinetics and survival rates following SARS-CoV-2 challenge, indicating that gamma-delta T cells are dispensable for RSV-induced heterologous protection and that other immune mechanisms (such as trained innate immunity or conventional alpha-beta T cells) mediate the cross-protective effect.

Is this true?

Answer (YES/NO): NO